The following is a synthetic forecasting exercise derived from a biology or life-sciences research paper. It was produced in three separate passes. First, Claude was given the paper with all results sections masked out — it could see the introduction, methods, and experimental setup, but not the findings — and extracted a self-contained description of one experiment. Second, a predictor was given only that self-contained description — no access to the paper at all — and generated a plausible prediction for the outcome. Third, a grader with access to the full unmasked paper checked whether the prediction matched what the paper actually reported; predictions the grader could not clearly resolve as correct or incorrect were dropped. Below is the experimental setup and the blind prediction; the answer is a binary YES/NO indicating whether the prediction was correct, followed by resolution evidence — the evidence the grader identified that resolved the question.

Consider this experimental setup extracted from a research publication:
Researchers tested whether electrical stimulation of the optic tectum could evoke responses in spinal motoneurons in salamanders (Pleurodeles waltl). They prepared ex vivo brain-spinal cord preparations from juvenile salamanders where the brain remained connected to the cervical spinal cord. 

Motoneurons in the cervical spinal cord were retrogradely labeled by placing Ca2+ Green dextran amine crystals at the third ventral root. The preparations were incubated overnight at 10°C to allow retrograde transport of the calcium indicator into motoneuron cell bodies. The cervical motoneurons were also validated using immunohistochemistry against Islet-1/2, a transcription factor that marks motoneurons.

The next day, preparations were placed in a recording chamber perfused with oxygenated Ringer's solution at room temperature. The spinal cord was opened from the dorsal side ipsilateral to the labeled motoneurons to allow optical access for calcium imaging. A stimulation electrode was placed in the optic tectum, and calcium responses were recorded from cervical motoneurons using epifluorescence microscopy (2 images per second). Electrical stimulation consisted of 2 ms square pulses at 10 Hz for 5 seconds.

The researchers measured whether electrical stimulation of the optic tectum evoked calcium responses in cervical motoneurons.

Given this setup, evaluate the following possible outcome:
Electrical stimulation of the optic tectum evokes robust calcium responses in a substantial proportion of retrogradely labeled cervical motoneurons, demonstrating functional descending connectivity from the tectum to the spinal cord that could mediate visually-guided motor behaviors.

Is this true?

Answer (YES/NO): YES